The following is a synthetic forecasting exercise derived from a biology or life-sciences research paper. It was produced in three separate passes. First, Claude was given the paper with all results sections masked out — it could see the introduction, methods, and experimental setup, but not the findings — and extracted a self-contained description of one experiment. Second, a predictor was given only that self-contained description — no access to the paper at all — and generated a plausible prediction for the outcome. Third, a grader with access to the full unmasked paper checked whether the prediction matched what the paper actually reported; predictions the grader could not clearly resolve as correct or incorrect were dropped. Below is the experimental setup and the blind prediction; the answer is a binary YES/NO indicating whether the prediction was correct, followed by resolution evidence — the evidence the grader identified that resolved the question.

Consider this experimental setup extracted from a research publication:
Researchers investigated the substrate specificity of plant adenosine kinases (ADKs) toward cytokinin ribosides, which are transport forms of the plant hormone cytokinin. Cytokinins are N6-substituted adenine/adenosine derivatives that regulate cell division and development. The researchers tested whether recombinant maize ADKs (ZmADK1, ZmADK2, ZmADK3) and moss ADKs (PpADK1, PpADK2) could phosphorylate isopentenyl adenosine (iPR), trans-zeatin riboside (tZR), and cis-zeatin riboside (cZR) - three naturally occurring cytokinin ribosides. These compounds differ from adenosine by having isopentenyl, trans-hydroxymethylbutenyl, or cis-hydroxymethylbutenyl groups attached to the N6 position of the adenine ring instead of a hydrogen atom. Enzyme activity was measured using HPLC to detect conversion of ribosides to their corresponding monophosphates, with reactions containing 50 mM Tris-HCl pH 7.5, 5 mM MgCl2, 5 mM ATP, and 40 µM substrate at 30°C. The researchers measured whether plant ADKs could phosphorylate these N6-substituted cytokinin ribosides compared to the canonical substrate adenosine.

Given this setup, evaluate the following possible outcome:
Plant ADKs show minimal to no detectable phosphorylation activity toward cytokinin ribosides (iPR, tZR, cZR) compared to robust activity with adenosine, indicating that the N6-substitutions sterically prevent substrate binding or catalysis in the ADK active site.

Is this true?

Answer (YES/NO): NO